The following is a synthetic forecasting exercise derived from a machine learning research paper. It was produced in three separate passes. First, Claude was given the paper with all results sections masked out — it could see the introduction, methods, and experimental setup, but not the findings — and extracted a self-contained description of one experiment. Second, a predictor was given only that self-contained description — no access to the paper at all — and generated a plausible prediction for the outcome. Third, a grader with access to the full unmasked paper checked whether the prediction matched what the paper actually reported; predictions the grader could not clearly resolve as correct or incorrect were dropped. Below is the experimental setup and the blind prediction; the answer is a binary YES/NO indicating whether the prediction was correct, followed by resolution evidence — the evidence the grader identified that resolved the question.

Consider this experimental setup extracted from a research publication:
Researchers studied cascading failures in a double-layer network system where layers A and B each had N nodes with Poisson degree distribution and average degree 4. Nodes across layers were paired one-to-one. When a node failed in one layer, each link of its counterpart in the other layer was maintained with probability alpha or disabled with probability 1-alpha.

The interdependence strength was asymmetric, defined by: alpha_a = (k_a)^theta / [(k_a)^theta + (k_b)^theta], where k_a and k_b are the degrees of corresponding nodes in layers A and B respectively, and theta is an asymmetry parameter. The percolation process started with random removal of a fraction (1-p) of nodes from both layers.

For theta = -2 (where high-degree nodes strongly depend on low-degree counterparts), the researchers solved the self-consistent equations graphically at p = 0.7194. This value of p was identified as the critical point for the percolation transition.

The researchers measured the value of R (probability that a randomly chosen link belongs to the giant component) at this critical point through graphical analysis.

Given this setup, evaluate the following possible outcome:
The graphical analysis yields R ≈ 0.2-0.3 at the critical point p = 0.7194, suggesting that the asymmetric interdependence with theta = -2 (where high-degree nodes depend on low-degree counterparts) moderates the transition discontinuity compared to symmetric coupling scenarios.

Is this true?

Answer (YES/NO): NO